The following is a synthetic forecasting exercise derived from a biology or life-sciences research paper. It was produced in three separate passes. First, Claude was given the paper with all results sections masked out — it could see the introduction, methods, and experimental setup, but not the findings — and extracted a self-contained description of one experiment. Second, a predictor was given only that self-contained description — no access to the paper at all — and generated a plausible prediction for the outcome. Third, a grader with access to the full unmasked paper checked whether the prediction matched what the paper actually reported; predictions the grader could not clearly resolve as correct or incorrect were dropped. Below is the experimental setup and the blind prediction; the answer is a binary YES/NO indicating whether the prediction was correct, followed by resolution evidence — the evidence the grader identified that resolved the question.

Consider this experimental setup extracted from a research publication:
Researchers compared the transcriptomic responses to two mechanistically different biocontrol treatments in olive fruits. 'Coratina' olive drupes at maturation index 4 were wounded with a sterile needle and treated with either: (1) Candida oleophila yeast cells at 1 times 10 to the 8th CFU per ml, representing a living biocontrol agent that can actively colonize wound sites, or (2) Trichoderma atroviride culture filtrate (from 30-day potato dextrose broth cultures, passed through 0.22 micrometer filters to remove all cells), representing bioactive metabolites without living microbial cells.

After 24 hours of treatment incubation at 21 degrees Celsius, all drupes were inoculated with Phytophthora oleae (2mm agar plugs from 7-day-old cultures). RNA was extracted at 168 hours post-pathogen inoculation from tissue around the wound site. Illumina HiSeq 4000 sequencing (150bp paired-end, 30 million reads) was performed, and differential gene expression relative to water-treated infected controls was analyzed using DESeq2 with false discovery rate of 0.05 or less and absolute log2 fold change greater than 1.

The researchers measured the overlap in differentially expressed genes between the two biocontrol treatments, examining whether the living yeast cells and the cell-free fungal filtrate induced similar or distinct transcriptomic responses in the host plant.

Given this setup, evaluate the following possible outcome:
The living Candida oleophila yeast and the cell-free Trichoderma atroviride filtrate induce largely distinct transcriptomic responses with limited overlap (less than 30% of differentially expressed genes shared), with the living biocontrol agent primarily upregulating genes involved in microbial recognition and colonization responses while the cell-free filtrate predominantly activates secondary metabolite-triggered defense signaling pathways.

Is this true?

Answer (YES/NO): NO